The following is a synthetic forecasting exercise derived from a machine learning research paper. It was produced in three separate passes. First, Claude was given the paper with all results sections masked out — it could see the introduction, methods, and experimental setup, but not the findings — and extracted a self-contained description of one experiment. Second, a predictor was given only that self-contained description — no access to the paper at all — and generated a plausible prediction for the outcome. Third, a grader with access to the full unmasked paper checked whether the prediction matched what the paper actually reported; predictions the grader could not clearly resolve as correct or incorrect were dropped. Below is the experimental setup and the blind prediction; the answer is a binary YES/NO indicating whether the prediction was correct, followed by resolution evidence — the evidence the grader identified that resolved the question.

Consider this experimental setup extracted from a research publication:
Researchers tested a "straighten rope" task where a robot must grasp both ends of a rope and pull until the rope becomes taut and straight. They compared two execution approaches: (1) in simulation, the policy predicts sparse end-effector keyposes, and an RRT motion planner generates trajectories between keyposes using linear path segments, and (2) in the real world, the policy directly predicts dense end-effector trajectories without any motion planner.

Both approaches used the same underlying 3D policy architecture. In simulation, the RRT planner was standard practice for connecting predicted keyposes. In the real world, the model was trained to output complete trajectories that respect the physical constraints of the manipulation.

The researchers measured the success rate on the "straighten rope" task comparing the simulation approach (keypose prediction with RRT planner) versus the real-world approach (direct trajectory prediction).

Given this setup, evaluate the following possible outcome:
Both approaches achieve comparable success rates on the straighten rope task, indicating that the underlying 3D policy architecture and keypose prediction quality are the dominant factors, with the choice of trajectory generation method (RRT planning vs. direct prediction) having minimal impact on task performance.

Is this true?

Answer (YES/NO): NO